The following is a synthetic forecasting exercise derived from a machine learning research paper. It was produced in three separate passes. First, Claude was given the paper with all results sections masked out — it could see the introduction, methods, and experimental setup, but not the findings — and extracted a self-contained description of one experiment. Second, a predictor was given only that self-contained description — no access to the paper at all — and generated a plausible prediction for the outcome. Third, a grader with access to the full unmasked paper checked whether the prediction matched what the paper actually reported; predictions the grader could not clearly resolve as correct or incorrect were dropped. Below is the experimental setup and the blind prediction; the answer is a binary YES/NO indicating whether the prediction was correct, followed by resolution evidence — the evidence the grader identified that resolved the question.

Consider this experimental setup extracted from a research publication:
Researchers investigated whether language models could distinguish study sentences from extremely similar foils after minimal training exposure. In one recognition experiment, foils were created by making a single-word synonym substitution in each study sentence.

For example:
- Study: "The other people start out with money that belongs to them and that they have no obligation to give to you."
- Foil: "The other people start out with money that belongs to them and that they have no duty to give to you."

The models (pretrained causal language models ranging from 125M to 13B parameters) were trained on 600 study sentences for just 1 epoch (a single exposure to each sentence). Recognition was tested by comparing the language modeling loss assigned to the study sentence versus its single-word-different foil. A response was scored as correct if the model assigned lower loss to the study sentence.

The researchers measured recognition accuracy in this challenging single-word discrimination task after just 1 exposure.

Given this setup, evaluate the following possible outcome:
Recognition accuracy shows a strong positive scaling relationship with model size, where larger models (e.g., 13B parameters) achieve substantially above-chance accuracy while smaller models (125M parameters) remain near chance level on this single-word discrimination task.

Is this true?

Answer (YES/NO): NO